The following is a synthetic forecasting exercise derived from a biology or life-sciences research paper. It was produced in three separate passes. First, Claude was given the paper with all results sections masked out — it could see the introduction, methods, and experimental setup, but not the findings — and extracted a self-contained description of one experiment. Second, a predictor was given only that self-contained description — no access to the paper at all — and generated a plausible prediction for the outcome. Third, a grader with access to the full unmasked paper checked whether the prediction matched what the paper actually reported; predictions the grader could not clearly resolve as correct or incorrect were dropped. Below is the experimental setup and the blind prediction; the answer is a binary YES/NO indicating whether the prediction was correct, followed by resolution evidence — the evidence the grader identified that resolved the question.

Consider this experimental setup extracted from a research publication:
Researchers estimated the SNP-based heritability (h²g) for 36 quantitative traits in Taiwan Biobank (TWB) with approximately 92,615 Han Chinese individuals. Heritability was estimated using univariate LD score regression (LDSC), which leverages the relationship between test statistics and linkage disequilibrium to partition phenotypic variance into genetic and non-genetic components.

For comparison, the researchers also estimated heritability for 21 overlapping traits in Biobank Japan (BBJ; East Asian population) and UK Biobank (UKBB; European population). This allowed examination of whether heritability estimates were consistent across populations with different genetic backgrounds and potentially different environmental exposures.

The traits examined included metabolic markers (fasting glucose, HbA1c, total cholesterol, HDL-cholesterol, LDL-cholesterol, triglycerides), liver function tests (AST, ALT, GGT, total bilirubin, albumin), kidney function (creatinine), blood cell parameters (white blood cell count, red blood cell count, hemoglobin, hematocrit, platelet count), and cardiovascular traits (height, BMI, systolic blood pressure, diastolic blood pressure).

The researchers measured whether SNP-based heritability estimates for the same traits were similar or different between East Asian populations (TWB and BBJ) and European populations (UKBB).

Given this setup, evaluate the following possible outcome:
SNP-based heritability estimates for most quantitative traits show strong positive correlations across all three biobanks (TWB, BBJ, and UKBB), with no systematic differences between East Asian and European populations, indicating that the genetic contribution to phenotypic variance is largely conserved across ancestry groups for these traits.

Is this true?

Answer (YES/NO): NO